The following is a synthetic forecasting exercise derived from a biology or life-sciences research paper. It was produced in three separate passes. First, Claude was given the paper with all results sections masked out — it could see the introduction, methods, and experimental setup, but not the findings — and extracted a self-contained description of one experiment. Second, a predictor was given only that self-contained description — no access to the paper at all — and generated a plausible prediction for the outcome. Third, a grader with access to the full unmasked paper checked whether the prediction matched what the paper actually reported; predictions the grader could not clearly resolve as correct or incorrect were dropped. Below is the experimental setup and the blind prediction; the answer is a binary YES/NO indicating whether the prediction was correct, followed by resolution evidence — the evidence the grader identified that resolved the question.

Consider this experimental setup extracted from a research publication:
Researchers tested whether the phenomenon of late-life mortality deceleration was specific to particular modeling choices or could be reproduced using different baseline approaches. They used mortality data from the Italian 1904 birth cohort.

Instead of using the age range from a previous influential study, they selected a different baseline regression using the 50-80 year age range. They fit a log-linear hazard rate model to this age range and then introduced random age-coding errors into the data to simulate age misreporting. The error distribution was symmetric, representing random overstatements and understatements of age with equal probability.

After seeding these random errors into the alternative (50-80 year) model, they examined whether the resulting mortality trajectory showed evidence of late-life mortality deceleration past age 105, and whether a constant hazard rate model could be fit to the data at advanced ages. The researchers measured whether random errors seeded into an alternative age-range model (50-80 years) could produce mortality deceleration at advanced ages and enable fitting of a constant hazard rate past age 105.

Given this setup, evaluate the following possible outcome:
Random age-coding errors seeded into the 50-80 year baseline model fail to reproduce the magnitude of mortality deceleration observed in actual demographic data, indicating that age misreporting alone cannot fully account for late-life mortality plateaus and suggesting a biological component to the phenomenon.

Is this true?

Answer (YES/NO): NO